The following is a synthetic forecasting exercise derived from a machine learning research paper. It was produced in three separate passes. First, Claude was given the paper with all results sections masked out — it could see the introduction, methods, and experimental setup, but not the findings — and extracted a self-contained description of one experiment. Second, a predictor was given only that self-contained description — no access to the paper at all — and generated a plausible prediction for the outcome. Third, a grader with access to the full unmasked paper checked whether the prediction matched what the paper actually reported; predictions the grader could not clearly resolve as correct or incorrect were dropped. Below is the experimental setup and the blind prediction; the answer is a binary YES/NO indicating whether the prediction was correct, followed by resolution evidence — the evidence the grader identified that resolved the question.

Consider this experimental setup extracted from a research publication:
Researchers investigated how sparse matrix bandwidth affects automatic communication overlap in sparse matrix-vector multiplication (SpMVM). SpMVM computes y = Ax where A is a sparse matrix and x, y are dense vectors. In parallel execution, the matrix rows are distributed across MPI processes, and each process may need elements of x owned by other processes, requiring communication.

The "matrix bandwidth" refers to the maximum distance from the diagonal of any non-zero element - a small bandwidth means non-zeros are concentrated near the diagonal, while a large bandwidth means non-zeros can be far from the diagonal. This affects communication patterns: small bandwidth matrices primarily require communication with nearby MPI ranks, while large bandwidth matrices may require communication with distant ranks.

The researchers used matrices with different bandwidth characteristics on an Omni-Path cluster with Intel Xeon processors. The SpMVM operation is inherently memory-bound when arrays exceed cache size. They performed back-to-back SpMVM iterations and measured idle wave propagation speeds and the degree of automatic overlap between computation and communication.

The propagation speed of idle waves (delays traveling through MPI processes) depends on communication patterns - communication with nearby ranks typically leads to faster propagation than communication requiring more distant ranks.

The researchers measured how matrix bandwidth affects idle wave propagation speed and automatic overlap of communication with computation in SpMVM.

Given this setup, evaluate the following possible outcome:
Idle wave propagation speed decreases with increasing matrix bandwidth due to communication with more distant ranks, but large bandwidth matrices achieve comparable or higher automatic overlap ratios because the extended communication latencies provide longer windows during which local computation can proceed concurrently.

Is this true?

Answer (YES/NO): NO